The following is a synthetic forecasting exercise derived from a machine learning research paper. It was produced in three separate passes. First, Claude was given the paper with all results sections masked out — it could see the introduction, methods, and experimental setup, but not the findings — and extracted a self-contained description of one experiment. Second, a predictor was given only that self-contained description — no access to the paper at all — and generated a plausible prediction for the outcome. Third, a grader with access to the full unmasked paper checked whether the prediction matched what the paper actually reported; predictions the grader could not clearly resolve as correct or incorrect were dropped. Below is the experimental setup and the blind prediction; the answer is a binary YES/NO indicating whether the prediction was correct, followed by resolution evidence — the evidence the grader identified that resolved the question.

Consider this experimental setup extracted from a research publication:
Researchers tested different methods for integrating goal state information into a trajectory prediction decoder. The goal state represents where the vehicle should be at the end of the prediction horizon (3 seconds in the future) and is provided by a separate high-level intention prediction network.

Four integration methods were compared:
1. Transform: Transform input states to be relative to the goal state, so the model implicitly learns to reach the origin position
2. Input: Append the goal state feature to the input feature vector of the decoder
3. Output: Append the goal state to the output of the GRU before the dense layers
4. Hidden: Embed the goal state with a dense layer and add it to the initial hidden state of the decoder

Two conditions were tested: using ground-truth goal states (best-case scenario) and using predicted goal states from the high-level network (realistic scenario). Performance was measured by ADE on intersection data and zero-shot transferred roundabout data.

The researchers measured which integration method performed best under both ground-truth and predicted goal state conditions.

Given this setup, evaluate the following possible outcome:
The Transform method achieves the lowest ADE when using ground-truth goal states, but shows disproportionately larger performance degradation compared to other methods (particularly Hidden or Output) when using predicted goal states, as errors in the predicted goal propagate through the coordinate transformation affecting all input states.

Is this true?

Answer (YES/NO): YES